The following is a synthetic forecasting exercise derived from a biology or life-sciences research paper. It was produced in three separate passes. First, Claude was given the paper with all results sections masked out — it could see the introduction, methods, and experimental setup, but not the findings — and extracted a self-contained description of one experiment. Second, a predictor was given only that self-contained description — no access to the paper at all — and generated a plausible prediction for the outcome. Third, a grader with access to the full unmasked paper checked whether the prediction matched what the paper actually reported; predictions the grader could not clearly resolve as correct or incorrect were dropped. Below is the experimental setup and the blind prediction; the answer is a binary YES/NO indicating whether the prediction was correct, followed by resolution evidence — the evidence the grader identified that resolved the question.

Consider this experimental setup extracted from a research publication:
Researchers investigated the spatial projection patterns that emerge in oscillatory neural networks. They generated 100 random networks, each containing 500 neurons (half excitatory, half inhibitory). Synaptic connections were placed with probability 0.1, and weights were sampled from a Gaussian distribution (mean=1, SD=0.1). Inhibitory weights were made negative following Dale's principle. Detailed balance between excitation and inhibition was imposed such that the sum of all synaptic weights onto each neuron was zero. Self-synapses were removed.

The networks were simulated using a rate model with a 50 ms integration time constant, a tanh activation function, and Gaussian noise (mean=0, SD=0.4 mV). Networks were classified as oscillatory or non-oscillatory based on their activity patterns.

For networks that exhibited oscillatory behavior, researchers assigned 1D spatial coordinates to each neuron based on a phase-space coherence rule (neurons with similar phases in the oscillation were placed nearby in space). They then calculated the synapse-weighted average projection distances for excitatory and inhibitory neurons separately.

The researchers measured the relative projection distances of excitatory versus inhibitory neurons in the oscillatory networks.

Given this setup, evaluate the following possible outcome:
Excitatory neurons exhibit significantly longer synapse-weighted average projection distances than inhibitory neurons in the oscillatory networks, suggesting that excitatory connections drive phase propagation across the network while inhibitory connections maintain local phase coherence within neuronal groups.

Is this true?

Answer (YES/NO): NO